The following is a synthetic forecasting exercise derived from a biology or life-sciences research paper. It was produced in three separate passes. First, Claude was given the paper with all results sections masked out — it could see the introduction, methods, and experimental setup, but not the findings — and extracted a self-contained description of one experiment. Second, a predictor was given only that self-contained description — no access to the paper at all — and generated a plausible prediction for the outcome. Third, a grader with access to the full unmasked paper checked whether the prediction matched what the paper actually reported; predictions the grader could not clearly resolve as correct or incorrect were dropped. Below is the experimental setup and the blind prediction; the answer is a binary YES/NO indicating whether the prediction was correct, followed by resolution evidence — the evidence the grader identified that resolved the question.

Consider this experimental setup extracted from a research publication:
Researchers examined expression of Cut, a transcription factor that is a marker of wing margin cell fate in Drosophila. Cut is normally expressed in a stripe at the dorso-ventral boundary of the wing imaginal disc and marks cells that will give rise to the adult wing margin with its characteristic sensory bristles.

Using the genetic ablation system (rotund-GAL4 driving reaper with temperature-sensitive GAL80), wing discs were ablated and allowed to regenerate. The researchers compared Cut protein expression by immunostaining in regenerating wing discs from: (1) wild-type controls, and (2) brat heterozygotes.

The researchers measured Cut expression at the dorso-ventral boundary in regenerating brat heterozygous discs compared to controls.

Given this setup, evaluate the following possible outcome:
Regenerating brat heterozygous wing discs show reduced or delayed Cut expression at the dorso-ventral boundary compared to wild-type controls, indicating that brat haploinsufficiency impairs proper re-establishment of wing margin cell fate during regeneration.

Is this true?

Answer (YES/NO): YES